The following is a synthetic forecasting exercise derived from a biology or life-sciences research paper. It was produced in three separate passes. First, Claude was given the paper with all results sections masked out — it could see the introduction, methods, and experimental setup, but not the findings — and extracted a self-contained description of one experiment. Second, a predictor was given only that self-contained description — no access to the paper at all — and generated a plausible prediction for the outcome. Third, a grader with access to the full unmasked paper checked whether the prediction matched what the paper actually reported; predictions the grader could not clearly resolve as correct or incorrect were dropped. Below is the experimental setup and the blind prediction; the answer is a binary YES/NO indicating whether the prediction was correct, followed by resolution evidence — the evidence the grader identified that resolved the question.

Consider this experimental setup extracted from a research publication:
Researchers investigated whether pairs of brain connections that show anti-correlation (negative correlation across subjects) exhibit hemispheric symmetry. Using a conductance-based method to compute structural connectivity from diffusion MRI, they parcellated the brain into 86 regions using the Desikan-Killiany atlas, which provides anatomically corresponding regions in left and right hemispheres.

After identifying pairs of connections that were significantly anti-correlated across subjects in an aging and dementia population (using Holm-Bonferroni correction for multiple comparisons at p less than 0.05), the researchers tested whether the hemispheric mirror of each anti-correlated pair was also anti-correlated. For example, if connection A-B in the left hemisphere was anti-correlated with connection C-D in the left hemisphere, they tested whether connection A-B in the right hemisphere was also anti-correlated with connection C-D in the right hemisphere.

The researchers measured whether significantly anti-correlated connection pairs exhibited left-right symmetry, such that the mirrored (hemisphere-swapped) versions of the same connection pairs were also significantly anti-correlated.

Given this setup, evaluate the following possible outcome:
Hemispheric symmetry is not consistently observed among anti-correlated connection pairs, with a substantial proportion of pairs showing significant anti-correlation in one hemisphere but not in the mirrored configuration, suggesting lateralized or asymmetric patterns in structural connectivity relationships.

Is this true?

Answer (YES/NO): NO